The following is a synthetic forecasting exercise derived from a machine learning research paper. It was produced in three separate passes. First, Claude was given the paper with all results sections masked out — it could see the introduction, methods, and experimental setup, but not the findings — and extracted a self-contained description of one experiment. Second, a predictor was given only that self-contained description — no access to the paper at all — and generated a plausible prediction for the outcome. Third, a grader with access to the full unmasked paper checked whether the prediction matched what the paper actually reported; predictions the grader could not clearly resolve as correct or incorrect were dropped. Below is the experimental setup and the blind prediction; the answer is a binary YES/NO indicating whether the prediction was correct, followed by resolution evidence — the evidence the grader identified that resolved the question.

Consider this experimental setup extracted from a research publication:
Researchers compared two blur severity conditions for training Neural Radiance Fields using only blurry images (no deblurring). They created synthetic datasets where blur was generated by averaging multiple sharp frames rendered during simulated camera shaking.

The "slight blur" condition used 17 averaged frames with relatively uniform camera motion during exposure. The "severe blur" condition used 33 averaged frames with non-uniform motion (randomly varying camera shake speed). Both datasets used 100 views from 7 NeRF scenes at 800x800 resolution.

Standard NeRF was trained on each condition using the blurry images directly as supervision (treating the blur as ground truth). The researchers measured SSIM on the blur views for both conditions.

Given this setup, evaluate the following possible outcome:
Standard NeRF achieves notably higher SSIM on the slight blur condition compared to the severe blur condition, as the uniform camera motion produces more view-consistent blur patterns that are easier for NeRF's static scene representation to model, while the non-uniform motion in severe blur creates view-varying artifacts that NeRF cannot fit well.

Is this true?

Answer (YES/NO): YES